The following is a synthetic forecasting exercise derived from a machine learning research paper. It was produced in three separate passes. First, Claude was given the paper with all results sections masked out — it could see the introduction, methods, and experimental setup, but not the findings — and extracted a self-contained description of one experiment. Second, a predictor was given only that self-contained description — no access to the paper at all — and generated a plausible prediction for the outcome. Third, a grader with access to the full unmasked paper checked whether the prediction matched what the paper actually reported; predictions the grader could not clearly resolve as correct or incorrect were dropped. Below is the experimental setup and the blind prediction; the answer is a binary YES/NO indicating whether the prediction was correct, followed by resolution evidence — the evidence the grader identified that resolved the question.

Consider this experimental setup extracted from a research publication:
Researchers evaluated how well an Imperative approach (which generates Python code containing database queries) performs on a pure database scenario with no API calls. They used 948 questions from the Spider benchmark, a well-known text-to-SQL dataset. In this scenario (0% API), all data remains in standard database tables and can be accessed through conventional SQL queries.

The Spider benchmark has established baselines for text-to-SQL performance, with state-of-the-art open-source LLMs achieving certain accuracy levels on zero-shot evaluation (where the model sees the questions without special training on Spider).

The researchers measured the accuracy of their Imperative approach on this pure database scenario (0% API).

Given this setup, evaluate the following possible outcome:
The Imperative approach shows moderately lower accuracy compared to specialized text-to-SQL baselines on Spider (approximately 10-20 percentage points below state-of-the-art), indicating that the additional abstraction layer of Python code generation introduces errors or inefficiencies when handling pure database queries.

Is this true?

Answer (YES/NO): NO